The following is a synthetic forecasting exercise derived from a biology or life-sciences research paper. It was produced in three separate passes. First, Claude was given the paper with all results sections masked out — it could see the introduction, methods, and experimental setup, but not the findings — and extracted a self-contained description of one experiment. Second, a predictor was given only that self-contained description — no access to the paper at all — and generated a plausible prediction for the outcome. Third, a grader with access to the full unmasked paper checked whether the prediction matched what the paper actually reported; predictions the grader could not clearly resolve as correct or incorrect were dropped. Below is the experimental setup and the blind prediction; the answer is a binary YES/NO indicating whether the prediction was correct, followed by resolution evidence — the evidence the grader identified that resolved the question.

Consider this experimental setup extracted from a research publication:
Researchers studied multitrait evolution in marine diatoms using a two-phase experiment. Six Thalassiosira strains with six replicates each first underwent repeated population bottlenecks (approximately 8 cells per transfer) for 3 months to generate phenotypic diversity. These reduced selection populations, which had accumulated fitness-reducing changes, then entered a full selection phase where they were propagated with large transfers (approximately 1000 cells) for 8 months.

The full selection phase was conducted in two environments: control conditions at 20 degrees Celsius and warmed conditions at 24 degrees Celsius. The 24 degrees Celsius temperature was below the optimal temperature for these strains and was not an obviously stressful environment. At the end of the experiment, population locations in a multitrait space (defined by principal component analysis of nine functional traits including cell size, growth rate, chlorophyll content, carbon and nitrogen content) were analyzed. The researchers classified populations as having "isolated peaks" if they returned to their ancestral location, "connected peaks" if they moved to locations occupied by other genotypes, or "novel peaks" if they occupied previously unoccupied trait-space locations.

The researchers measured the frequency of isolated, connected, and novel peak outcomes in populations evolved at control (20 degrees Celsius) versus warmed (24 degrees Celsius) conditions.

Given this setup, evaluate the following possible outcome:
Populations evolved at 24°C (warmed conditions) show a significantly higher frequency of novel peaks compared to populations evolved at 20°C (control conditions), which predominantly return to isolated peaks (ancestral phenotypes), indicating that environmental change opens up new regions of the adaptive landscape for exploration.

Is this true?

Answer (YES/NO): YES